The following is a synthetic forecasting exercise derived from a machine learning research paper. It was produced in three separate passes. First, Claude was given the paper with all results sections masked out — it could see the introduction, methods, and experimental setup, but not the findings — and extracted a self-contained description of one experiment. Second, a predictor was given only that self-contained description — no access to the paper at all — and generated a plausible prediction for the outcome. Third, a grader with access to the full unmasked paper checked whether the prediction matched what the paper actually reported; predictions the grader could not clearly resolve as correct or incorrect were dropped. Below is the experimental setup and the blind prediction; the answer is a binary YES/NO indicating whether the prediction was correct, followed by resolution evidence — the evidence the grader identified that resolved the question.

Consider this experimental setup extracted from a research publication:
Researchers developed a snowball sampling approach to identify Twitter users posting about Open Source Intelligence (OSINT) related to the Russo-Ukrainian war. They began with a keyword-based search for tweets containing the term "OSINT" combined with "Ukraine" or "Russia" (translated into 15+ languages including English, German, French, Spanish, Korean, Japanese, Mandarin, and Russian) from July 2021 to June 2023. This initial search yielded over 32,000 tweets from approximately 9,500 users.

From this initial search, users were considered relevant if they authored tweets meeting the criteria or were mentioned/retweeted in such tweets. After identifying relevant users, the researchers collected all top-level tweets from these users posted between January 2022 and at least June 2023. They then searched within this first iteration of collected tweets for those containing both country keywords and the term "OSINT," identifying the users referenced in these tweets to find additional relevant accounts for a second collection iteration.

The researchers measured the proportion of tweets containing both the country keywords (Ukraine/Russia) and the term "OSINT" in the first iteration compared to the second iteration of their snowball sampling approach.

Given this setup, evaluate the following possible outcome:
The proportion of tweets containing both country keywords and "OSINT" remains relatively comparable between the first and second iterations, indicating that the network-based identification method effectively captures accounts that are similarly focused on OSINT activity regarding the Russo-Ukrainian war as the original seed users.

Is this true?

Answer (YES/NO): NO